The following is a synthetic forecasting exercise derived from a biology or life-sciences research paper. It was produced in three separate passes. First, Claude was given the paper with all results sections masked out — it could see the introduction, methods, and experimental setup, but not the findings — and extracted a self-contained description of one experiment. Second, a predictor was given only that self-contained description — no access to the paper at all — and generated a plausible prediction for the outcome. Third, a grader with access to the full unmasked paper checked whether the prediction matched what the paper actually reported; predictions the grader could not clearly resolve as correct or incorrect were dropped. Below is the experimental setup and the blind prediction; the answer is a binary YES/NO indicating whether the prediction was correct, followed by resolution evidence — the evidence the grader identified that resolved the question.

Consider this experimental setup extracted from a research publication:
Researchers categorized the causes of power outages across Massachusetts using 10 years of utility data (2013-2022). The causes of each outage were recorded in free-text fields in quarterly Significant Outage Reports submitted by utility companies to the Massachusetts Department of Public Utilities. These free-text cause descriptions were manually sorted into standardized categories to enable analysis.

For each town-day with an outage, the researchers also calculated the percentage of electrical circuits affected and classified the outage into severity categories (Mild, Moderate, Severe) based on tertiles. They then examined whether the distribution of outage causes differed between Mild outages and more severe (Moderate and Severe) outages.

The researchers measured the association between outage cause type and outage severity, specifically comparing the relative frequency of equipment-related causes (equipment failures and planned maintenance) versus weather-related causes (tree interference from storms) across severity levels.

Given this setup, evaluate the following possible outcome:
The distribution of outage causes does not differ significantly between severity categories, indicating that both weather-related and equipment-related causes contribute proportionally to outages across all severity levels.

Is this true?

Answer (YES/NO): NO